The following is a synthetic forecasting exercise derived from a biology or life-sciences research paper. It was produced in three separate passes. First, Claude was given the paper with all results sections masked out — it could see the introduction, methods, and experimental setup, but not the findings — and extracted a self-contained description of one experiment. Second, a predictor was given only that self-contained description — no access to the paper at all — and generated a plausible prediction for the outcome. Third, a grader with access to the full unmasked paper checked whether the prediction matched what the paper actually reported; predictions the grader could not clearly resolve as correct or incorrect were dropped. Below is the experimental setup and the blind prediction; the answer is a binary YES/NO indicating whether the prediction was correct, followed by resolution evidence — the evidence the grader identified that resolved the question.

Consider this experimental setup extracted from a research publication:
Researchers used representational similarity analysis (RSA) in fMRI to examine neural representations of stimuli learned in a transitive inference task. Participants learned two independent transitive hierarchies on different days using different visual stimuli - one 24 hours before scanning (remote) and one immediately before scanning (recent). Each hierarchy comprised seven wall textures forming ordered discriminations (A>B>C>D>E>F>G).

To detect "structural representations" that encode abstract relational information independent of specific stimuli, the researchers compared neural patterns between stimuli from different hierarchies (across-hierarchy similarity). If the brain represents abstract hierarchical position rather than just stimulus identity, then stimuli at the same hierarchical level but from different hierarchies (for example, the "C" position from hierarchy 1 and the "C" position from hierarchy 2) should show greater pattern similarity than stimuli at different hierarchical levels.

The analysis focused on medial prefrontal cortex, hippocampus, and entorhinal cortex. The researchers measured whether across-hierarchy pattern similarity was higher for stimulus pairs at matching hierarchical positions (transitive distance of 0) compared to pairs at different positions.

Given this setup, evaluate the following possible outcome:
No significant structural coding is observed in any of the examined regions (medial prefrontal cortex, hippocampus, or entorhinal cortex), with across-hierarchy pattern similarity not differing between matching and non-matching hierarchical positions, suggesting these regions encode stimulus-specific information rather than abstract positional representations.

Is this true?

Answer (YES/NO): YES